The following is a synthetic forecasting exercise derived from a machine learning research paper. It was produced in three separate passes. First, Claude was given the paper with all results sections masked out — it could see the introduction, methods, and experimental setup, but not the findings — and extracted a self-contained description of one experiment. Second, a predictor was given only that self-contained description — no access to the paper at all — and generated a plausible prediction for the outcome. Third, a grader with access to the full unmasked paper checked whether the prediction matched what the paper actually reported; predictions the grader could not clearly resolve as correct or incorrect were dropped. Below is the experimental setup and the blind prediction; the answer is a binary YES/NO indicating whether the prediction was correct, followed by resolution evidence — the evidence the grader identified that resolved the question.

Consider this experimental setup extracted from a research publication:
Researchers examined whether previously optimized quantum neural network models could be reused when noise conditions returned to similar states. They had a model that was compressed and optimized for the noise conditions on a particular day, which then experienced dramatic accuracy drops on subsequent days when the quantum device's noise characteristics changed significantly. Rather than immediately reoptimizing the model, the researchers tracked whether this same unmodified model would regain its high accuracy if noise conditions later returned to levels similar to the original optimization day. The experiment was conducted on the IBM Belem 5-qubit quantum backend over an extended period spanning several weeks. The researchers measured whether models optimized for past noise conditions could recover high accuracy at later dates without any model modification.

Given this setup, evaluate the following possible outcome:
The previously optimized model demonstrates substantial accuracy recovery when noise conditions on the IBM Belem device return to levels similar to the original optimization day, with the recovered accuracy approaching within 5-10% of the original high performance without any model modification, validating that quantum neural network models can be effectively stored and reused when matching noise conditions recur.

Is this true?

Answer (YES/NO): YES